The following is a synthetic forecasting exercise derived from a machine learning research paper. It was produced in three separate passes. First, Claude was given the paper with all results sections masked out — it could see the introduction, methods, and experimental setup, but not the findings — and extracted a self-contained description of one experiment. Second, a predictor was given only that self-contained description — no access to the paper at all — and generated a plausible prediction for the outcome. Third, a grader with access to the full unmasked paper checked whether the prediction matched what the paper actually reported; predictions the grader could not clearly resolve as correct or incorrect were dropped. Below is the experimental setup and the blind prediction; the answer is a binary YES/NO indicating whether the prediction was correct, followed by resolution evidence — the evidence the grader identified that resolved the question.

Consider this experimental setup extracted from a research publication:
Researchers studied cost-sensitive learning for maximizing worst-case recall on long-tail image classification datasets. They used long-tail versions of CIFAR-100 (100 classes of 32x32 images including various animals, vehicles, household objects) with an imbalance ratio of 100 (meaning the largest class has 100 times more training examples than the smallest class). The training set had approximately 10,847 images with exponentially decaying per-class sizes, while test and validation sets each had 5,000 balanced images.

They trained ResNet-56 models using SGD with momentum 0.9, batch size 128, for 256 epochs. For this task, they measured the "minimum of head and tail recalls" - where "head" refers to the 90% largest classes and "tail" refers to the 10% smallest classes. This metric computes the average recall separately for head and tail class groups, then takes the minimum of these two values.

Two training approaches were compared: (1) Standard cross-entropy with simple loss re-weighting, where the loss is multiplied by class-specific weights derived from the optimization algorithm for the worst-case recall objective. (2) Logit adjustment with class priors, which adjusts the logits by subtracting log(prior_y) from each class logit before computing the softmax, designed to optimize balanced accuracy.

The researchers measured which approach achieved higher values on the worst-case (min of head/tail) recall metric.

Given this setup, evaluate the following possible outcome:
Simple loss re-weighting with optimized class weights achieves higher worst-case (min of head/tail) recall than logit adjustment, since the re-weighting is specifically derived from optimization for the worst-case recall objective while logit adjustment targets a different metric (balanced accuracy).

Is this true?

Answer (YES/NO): NO